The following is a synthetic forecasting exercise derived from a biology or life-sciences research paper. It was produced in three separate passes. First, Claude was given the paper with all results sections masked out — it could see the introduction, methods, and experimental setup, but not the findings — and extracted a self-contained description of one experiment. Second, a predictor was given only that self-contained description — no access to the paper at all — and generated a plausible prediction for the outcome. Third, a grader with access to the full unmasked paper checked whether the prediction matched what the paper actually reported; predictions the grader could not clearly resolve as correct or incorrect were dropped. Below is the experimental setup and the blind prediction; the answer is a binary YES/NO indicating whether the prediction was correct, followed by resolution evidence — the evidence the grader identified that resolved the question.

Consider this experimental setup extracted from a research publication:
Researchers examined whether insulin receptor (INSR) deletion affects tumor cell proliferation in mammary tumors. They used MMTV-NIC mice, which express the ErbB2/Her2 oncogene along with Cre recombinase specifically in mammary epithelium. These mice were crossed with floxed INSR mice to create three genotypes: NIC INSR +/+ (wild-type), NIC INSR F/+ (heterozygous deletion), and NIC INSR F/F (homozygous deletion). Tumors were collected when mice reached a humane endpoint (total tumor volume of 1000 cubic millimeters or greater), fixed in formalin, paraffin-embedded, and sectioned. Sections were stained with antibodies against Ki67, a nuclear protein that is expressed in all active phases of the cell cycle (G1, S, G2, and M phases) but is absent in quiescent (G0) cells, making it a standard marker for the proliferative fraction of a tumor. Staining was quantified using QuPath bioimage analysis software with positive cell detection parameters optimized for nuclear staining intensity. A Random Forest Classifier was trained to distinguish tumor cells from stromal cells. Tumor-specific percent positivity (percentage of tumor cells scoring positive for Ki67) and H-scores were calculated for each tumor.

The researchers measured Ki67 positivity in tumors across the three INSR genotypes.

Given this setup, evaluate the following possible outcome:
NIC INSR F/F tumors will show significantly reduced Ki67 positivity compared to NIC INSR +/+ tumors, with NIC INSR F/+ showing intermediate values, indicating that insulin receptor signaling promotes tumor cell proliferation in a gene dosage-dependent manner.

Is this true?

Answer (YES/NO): NO